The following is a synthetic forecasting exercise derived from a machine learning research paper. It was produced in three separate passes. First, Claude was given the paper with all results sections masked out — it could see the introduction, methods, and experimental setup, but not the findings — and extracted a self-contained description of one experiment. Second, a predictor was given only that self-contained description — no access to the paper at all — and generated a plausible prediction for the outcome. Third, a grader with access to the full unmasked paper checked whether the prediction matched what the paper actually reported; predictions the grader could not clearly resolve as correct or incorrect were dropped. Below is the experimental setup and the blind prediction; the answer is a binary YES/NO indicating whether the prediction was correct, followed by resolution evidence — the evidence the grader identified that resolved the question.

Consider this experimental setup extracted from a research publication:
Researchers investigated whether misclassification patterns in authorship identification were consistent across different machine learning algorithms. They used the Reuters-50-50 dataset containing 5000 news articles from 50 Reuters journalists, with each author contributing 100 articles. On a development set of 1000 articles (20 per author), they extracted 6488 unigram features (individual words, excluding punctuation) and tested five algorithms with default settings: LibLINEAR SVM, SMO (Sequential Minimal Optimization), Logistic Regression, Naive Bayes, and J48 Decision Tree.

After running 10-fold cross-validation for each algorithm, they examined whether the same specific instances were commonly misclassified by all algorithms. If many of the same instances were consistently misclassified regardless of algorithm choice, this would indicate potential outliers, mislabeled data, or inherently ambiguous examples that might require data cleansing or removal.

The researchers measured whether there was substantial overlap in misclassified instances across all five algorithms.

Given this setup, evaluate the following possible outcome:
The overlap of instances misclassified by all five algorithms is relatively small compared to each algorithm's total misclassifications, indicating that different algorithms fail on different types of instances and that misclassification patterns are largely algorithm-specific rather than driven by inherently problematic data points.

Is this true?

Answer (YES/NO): YES